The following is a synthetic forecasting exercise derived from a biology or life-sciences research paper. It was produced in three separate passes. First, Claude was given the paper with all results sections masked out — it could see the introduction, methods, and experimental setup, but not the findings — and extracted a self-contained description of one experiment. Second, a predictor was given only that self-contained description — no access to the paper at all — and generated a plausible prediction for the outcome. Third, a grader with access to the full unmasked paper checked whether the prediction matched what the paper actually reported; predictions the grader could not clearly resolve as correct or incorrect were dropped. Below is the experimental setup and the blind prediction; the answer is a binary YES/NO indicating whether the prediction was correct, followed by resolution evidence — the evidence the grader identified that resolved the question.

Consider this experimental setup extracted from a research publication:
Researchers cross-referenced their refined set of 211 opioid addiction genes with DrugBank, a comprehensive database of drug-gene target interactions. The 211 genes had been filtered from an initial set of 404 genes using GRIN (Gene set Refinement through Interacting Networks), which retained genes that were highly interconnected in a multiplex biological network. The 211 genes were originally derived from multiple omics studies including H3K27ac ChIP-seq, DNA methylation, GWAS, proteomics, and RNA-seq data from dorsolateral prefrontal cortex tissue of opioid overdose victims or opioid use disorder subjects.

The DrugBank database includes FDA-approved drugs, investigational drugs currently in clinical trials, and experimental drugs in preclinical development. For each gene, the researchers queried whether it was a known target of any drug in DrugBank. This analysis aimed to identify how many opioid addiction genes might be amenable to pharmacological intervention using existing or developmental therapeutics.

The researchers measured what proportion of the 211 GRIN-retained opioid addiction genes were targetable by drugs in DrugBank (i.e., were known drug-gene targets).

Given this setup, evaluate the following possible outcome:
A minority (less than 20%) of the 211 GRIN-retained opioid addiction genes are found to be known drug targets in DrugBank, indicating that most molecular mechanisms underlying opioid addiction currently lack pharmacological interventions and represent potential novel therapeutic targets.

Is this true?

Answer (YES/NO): NO